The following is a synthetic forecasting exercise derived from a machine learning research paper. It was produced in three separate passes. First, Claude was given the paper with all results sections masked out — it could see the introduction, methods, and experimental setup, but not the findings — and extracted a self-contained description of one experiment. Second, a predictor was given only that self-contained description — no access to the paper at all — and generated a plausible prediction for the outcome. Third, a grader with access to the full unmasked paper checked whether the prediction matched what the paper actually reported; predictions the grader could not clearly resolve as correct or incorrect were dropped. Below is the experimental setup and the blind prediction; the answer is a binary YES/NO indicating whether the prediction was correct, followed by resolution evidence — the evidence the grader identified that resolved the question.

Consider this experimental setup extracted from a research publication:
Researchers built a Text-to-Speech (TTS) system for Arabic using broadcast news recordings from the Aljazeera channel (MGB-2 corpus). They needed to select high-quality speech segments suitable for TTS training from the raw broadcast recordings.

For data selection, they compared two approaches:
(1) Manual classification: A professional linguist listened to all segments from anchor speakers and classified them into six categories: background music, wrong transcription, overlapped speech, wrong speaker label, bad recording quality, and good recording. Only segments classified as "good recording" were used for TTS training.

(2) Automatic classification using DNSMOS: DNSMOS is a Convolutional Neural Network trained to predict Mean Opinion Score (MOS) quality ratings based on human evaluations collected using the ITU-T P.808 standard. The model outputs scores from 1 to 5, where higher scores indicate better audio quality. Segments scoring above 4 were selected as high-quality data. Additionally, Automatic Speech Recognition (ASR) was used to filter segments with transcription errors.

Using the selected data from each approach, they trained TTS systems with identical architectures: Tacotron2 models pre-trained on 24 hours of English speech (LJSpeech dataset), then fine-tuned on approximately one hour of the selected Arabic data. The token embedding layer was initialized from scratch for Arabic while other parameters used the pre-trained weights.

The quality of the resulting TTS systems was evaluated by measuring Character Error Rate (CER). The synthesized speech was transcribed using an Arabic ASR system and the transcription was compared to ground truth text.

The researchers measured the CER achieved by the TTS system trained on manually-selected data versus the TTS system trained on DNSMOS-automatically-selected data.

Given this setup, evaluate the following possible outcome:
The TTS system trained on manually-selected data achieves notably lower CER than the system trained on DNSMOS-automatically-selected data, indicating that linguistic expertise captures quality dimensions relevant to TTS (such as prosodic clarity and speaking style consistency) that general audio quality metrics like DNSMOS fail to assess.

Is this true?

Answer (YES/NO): NO